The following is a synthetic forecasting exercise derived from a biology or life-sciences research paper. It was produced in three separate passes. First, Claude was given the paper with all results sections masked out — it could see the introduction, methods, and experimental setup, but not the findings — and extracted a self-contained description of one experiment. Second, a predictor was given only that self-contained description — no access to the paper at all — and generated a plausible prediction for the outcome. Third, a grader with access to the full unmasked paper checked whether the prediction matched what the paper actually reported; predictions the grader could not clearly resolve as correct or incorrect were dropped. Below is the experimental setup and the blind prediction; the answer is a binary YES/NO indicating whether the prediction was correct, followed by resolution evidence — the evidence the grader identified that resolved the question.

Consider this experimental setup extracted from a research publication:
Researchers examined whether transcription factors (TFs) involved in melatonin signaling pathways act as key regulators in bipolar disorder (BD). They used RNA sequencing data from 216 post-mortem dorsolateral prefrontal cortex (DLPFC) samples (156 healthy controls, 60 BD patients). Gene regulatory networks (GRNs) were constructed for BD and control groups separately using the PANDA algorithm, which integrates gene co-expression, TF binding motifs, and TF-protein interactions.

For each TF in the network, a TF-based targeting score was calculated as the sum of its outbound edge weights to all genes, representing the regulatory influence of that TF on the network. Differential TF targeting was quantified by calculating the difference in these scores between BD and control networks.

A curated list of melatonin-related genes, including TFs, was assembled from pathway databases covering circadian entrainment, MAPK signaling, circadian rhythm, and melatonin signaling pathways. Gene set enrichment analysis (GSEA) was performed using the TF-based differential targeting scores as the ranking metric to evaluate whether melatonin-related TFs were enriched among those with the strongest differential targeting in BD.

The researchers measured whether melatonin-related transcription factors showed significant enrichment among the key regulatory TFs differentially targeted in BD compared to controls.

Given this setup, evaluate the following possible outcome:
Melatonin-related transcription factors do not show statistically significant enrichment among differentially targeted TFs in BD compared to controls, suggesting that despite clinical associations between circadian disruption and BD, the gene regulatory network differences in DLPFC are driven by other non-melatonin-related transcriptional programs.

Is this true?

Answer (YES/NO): NO